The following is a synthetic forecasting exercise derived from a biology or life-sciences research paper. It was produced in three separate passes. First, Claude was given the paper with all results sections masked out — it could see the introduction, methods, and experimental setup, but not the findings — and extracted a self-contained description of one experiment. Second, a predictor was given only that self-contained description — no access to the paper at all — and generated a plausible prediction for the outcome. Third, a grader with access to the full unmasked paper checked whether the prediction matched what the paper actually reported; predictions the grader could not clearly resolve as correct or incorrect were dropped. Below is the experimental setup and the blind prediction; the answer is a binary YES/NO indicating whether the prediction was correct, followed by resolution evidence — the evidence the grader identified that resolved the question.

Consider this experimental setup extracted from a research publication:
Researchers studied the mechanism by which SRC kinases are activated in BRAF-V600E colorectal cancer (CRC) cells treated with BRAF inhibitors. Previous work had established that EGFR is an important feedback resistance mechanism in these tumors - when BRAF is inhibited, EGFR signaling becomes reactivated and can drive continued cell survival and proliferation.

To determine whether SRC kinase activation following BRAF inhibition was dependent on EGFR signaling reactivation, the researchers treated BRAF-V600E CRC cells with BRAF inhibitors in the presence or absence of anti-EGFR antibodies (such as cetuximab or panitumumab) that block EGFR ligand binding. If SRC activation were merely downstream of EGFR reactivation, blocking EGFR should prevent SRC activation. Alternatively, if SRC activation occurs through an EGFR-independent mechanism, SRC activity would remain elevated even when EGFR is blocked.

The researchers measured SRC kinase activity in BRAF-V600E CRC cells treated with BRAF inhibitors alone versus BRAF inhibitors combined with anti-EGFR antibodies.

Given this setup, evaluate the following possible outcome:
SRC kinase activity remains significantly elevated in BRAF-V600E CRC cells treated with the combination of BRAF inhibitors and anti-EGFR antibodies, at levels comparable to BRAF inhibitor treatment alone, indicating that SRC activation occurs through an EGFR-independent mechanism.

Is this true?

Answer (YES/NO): YES